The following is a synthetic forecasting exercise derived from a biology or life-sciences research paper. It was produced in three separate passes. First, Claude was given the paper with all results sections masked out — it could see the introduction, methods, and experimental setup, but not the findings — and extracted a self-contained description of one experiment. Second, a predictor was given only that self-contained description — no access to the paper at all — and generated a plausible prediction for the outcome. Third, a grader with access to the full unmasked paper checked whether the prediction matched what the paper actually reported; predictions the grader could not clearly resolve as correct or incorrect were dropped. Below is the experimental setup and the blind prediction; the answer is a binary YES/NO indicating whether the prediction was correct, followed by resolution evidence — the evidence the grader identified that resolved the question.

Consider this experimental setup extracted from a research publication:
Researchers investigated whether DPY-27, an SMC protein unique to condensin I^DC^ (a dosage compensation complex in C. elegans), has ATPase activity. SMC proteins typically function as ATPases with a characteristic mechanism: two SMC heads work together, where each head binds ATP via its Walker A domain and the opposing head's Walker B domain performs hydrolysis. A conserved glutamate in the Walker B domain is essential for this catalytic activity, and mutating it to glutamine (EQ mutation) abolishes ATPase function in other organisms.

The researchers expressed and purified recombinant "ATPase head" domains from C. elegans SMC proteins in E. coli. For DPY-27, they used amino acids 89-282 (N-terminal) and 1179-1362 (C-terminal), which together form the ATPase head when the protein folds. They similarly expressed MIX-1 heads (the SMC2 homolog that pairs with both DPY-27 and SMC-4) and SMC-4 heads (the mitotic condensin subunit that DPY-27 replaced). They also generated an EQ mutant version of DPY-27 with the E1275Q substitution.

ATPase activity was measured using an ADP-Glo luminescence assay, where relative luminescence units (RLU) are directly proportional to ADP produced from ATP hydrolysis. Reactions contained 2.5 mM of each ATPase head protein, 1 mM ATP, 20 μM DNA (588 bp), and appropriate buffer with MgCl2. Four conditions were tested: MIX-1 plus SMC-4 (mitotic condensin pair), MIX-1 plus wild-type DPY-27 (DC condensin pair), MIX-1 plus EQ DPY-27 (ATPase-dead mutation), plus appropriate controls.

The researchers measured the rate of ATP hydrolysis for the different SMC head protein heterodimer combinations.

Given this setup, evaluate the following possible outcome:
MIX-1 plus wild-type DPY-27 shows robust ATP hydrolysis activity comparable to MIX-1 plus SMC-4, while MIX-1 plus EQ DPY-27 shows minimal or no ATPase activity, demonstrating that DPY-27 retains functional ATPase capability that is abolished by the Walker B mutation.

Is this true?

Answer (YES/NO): YES